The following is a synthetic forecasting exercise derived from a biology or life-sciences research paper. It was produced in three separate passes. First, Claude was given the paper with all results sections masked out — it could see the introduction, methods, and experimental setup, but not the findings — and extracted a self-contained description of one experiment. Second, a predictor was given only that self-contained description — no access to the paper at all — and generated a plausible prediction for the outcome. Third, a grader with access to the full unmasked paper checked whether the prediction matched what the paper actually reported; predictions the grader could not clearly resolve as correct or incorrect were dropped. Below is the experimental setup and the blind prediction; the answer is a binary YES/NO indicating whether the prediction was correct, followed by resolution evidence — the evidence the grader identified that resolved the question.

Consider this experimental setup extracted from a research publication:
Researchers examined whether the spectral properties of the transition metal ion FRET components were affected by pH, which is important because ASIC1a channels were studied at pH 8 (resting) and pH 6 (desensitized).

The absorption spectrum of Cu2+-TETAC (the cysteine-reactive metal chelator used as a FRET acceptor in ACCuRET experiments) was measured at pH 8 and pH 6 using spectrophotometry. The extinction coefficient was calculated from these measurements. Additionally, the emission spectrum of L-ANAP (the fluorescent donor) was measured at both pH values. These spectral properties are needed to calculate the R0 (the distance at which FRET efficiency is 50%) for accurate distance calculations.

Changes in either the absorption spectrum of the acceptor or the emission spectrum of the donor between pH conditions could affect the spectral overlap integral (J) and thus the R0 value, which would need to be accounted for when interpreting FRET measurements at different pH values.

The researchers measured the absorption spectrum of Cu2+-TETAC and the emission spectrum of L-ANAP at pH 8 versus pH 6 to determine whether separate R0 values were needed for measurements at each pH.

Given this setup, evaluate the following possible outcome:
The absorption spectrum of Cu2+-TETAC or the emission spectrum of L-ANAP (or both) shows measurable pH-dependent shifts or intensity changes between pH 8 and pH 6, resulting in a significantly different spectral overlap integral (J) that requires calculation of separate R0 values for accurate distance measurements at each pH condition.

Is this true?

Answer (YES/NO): NO